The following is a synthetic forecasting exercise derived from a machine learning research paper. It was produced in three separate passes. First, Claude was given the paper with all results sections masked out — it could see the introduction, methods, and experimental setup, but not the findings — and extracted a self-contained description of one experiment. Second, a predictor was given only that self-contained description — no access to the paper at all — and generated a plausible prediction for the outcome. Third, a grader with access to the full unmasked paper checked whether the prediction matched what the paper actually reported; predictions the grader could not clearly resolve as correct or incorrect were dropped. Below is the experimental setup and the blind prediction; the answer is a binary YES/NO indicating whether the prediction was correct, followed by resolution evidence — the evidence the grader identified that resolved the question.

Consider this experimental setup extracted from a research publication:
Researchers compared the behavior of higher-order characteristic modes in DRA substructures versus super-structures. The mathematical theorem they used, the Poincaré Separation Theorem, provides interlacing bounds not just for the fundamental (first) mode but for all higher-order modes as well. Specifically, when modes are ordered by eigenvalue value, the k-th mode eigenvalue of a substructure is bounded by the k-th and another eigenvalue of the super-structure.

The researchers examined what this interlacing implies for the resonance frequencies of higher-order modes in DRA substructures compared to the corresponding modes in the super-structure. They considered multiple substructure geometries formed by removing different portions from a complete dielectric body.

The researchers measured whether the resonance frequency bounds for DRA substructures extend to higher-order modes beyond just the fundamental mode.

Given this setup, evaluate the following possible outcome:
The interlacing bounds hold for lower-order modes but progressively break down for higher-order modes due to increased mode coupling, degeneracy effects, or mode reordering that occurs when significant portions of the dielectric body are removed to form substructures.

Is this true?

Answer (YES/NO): NO